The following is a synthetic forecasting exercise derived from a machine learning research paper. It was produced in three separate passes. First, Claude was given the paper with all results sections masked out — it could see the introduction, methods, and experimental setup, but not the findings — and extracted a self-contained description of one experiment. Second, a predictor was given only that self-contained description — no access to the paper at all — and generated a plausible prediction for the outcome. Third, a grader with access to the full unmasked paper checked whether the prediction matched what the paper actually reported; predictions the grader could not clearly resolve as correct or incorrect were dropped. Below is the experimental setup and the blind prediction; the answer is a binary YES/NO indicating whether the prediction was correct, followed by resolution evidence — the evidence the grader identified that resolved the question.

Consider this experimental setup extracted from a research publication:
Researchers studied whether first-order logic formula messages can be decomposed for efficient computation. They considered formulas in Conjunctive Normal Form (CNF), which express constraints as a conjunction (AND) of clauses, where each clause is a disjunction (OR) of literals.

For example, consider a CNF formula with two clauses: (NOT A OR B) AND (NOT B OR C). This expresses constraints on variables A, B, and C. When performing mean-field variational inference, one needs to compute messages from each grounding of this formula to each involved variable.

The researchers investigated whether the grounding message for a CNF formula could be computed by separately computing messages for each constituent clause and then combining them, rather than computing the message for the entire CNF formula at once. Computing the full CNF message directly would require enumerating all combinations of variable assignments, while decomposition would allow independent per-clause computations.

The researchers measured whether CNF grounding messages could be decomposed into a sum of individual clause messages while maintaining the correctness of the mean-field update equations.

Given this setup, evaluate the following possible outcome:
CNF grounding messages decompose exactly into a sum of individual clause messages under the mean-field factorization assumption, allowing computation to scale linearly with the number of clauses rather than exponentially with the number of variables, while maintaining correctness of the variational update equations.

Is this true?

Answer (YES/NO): YES